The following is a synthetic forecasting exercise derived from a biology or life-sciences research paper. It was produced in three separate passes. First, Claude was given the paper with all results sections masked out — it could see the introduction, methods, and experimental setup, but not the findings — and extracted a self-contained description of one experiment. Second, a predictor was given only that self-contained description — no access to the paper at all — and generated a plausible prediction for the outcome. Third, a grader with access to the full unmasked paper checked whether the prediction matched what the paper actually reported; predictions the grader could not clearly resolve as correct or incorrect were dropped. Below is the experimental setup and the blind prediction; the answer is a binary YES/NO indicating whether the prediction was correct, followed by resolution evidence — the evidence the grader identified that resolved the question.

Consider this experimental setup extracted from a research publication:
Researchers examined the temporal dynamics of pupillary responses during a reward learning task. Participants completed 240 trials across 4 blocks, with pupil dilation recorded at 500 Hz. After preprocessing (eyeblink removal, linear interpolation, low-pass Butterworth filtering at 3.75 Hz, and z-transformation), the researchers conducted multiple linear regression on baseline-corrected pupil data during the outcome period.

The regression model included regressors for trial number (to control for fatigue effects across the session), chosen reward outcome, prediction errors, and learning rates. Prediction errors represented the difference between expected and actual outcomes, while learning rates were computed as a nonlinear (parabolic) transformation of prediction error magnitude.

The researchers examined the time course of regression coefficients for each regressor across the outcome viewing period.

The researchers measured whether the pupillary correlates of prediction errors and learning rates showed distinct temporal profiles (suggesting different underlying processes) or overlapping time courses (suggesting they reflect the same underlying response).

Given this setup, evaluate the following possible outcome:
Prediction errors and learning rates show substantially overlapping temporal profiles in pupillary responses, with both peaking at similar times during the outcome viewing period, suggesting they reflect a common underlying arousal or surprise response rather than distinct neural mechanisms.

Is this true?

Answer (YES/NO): NO